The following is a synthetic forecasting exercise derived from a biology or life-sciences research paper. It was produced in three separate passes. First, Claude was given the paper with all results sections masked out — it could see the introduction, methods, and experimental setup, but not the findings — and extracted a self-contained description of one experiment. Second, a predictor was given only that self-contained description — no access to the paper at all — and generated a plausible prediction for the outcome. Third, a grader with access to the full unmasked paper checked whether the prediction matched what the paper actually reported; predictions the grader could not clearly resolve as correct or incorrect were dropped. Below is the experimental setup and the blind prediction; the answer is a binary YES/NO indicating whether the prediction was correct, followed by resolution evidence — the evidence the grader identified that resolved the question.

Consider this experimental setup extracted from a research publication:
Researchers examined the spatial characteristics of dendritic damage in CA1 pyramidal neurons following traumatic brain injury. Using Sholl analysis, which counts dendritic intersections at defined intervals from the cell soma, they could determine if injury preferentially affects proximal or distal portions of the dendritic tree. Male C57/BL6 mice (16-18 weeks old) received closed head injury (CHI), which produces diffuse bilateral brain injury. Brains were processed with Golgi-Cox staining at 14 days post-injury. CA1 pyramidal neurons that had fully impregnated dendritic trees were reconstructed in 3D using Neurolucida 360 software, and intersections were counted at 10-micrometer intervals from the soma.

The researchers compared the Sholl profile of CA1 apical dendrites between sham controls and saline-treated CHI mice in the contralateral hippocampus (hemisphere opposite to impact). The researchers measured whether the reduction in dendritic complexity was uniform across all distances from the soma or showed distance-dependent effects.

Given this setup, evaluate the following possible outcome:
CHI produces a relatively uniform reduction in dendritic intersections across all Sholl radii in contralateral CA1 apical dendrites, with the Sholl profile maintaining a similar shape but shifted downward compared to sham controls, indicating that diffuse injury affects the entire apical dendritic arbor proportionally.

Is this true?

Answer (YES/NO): NO